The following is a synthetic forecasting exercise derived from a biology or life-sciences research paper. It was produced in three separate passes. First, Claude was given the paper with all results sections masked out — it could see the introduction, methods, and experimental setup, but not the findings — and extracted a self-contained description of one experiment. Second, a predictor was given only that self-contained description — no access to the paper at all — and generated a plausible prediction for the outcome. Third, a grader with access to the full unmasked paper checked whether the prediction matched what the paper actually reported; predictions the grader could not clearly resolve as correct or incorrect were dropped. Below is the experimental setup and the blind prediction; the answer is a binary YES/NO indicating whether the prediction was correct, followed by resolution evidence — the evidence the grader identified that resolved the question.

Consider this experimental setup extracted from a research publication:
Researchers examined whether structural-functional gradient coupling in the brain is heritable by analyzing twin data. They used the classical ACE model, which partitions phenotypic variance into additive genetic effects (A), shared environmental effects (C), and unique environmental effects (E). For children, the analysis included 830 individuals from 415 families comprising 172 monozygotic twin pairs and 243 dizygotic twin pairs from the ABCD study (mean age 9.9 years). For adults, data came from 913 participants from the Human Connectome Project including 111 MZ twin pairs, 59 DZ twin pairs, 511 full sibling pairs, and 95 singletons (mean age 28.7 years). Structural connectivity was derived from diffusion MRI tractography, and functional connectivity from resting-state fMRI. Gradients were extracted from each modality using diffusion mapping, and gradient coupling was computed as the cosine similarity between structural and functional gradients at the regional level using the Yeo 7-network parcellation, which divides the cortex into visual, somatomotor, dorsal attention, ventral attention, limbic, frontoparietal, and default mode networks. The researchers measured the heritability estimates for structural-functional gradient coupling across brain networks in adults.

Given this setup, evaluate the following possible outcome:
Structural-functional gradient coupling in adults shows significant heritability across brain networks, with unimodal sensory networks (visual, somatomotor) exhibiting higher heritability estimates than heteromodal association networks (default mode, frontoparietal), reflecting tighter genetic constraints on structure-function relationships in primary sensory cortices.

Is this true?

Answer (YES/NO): NO